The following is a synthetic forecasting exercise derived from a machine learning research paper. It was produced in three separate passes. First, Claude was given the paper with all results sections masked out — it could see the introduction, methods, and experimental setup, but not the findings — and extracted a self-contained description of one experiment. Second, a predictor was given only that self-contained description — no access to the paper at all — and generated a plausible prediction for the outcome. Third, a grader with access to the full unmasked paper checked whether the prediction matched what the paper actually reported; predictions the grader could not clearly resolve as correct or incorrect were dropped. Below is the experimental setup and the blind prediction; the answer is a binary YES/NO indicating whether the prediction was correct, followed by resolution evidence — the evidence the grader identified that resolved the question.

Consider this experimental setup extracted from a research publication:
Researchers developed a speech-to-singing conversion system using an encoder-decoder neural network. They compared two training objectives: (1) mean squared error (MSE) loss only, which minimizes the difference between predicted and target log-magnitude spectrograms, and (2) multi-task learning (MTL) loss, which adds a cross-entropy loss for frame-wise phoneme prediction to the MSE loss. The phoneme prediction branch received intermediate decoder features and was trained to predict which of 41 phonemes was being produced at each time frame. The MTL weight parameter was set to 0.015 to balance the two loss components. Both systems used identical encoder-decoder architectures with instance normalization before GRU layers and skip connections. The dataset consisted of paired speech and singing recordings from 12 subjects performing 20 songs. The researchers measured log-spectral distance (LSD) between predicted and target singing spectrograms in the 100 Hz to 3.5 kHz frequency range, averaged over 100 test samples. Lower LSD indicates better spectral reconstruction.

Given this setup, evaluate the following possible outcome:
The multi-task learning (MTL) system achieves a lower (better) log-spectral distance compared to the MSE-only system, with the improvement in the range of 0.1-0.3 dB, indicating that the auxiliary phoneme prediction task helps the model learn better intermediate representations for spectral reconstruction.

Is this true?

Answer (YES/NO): YES